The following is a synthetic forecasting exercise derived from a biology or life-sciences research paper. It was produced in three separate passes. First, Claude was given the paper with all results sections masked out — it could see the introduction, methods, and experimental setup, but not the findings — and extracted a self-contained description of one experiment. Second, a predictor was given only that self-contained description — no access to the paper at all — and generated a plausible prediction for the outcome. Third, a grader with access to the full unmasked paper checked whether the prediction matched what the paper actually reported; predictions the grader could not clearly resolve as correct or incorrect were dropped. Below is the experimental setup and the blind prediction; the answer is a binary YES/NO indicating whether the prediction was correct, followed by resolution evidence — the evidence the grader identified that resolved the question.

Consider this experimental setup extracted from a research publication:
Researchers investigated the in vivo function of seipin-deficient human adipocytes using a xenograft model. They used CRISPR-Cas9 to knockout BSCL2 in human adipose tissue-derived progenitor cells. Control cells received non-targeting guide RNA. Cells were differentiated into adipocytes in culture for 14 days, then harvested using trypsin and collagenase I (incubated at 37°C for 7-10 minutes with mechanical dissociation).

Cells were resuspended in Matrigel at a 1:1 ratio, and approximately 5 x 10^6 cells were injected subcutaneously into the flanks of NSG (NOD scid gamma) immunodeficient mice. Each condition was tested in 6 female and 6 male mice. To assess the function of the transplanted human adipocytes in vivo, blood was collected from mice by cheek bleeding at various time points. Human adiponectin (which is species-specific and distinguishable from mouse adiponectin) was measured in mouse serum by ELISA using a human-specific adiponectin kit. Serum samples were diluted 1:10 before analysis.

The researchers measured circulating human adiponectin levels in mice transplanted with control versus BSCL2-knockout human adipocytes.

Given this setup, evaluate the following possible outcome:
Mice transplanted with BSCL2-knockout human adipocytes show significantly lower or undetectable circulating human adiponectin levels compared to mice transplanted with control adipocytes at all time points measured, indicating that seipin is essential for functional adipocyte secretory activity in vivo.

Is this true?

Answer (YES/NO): NO